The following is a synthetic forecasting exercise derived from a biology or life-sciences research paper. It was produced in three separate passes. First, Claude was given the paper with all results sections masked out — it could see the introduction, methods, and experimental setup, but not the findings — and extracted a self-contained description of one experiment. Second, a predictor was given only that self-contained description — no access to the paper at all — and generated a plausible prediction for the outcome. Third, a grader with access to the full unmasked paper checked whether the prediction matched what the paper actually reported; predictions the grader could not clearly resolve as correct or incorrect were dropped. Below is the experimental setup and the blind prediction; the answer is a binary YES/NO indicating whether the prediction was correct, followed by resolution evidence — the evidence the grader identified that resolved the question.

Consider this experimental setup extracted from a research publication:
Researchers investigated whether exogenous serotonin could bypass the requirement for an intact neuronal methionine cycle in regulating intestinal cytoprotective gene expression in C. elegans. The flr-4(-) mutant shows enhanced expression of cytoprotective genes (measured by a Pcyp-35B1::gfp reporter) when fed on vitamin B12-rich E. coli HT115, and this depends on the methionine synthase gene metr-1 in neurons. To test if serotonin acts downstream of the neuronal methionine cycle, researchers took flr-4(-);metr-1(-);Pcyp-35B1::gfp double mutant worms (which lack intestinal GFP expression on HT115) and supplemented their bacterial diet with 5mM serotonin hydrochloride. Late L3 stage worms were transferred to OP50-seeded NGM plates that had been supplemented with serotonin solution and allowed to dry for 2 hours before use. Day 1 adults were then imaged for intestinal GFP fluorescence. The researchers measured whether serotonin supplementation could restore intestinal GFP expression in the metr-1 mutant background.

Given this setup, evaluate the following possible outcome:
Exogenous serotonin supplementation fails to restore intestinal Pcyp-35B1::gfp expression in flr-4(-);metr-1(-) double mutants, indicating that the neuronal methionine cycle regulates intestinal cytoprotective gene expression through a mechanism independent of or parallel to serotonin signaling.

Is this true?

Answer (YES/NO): NO